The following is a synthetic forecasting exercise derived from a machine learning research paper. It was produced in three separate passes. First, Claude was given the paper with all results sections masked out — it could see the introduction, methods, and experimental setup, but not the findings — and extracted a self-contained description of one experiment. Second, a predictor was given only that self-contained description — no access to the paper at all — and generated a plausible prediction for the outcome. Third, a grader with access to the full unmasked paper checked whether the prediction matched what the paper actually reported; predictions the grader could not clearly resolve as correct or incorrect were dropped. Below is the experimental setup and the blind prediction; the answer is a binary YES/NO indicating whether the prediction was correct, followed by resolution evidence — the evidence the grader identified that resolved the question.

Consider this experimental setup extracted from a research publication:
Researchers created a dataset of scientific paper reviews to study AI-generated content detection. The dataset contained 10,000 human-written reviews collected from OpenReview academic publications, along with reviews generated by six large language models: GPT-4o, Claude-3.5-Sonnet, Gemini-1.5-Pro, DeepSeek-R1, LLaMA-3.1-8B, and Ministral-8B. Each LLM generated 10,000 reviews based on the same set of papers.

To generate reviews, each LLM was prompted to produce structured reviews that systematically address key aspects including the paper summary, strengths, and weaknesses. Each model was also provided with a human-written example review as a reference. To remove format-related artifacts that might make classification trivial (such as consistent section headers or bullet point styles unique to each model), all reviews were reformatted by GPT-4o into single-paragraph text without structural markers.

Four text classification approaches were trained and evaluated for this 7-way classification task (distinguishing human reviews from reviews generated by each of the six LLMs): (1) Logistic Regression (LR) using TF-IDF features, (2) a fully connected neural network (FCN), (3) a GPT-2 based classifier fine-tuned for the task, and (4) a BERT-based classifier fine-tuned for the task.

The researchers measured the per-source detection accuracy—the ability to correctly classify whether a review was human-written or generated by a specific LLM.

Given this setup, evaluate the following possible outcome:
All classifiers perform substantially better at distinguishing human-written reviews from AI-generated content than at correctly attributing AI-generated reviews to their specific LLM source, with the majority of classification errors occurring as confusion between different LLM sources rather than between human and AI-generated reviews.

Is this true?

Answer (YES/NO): NO